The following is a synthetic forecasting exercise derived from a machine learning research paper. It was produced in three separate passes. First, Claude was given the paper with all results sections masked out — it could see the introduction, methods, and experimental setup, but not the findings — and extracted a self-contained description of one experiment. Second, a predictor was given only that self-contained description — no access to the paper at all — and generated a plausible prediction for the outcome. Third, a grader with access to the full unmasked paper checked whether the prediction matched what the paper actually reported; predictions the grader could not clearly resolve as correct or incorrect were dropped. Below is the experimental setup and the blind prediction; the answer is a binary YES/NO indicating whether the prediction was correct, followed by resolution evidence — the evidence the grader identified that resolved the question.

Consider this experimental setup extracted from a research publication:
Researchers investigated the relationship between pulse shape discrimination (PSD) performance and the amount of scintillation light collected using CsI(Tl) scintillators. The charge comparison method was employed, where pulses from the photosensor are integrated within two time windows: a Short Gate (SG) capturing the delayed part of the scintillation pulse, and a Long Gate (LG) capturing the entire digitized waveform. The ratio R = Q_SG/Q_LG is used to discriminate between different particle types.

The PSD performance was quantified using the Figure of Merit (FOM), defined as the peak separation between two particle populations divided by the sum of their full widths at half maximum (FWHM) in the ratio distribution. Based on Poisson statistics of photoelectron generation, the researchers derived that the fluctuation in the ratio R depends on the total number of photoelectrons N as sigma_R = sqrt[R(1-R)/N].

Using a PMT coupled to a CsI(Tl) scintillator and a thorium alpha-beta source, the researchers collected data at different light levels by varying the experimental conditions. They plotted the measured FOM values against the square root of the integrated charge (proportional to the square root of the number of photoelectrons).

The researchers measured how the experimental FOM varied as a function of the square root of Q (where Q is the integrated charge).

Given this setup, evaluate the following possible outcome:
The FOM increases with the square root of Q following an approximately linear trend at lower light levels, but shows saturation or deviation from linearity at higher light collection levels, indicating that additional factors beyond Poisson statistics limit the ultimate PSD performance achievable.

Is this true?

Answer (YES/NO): NO